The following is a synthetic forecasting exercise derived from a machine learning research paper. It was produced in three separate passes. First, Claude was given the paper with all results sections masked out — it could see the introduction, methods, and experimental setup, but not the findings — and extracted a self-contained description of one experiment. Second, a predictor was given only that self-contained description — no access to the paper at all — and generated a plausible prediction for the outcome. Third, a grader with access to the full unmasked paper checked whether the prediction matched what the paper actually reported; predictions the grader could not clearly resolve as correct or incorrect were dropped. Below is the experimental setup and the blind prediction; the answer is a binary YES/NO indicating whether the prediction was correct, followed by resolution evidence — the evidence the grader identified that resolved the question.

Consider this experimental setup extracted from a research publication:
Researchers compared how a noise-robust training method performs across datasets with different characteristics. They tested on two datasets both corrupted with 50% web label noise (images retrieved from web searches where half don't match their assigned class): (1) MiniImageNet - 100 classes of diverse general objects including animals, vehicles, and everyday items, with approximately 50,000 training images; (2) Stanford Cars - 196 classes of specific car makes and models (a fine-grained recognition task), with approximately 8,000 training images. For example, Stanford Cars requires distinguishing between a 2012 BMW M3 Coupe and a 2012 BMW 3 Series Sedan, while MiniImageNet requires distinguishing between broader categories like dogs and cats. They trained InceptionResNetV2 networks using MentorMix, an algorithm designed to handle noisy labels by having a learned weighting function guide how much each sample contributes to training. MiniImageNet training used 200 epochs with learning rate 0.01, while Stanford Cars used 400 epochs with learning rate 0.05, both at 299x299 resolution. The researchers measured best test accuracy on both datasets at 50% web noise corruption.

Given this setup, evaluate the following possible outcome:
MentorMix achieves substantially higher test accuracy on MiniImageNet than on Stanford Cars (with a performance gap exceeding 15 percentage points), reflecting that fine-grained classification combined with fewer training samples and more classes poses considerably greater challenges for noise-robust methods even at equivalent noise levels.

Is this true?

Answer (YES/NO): NO